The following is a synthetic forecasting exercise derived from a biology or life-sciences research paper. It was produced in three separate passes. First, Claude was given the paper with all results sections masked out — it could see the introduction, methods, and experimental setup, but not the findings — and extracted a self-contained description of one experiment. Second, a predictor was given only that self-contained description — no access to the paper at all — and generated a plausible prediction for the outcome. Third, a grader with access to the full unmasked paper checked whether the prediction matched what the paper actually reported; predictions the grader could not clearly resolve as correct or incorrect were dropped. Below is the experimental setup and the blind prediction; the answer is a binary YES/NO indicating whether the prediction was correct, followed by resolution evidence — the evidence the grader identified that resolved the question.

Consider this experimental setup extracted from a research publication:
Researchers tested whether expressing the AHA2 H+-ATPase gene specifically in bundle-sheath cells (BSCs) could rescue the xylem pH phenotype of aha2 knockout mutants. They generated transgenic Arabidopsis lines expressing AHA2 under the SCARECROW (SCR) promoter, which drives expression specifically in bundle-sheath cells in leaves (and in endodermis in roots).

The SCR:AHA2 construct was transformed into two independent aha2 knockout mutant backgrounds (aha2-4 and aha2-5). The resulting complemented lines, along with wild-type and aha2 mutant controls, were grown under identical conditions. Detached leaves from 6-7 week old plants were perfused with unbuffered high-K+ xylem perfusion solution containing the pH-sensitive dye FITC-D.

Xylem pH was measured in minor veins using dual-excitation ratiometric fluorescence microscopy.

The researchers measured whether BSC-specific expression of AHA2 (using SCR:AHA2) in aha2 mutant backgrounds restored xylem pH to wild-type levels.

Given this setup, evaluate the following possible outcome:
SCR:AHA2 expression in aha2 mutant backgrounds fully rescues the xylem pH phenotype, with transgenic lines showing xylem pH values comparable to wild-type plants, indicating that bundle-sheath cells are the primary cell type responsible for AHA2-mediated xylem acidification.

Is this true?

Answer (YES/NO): YES